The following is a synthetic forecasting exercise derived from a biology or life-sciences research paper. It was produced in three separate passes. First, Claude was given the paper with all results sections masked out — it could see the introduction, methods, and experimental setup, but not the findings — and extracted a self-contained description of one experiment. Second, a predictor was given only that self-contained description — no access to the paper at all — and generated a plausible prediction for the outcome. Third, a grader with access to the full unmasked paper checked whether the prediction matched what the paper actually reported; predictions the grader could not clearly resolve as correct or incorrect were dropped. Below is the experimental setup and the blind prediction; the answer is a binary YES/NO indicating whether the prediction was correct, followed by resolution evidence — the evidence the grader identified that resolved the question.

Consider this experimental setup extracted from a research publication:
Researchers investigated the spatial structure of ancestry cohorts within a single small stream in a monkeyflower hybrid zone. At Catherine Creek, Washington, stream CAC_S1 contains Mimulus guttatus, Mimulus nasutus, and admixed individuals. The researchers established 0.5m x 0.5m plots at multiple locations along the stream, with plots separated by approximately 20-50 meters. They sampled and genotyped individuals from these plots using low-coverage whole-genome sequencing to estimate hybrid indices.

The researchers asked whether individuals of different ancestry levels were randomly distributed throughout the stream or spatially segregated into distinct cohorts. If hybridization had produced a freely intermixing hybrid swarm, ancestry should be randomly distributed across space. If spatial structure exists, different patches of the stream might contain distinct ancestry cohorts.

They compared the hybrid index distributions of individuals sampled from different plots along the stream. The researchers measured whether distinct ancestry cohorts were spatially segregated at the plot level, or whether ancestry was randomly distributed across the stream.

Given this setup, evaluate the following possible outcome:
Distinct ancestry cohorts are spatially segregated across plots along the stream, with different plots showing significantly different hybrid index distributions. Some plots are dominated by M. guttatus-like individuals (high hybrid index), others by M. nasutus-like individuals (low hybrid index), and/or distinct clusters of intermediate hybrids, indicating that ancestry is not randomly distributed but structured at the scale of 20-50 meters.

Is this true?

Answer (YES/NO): NO